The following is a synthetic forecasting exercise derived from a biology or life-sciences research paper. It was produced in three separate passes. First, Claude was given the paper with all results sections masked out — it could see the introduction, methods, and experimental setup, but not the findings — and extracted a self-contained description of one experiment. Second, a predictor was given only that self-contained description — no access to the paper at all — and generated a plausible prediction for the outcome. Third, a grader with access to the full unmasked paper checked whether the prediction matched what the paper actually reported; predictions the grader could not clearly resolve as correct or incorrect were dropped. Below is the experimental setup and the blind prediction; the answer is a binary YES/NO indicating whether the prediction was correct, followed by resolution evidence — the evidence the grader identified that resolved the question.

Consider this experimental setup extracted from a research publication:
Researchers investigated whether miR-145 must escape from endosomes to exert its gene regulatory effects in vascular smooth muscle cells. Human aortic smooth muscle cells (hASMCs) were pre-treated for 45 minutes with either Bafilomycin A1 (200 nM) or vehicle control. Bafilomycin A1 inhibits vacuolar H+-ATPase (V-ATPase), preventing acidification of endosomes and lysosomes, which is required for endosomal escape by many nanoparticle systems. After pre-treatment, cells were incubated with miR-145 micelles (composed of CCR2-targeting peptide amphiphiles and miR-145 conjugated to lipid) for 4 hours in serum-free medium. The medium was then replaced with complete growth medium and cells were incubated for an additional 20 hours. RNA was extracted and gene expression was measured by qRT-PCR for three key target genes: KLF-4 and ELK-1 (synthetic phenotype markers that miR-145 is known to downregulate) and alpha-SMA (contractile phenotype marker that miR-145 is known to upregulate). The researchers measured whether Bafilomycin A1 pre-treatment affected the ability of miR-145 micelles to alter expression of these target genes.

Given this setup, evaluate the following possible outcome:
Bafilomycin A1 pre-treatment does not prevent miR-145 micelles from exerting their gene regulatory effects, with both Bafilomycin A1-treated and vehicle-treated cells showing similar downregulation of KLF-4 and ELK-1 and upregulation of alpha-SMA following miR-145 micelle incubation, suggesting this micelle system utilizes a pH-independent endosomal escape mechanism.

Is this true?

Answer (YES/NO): NO